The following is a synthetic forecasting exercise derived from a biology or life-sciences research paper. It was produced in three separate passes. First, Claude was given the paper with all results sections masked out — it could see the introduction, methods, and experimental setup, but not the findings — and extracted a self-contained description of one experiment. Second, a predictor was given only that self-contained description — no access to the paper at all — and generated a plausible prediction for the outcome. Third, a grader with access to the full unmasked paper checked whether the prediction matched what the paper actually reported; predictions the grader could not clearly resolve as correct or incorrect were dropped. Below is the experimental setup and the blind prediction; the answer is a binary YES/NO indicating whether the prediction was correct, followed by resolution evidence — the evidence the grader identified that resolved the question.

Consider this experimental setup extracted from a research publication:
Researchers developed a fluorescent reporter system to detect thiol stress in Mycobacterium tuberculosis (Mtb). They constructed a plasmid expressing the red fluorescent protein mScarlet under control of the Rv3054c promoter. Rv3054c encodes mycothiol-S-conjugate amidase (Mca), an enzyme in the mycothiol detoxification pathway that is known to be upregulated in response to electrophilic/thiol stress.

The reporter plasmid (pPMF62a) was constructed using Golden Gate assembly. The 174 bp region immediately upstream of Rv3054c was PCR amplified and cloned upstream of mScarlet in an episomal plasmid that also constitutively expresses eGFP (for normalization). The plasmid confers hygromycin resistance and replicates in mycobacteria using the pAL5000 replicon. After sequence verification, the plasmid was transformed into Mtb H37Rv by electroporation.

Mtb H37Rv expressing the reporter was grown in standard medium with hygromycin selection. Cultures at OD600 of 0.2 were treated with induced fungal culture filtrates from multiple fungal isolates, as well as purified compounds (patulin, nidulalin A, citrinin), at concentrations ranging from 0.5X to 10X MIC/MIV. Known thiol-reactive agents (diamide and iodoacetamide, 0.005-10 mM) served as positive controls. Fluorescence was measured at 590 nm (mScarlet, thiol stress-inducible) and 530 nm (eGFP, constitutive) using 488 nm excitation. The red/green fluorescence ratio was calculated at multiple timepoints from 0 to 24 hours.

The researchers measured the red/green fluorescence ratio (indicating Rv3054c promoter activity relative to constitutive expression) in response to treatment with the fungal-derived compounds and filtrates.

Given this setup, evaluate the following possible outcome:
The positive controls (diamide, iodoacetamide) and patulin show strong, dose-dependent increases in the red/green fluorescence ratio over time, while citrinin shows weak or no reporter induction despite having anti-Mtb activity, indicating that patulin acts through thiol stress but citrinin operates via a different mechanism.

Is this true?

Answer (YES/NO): NO